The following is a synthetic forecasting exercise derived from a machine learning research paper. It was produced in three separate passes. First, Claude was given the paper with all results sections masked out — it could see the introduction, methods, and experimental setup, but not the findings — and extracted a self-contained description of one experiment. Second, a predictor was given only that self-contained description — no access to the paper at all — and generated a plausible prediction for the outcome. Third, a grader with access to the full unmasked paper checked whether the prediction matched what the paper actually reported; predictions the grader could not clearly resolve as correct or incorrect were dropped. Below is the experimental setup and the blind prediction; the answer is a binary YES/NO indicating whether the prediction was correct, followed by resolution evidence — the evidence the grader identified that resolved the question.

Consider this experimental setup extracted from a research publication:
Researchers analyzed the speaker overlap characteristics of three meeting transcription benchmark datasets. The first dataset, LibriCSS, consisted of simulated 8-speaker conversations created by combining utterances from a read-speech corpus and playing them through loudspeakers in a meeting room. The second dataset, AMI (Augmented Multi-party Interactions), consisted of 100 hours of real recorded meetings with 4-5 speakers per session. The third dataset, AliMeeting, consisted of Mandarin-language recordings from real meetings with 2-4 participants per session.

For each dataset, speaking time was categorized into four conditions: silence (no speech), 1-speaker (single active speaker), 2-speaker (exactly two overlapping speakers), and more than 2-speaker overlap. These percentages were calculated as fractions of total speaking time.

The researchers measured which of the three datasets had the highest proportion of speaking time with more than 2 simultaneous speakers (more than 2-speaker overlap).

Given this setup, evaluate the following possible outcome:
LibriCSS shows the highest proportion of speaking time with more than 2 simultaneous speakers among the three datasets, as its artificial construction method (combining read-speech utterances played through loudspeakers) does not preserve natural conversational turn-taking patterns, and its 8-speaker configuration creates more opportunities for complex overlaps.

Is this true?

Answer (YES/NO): NO